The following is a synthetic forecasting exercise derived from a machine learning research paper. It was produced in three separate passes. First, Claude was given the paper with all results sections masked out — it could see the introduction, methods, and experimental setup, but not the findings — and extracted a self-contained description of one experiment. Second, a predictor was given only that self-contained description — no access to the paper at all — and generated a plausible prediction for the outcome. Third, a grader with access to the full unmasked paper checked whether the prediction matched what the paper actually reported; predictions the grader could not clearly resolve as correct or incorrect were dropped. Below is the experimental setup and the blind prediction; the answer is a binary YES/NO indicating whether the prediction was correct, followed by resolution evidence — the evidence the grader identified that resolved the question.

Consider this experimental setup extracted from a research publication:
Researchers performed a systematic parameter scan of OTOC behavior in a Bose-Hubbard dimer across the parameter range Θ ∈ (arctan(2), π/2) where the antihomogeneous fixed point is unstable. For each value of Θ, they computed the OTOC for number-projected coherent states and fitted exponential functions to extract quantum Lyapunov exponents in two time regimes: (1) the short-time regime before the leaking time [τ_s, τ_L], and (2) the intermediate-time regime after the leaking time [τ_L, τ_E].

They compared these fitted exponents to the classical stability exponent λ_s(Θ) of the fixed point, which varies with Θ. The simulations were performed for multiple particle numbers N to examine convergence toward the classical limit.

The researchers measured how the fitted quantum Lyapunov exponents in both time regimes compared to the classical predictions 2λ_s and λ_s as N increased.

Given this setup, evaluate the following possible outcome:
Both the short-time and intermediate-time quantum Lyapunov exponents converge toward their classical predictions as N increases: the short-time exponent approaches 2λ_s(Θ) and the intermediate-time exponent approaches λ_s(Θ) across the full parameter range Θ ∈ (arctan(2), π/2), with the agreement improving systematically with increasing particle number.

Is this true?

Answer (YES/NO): YES